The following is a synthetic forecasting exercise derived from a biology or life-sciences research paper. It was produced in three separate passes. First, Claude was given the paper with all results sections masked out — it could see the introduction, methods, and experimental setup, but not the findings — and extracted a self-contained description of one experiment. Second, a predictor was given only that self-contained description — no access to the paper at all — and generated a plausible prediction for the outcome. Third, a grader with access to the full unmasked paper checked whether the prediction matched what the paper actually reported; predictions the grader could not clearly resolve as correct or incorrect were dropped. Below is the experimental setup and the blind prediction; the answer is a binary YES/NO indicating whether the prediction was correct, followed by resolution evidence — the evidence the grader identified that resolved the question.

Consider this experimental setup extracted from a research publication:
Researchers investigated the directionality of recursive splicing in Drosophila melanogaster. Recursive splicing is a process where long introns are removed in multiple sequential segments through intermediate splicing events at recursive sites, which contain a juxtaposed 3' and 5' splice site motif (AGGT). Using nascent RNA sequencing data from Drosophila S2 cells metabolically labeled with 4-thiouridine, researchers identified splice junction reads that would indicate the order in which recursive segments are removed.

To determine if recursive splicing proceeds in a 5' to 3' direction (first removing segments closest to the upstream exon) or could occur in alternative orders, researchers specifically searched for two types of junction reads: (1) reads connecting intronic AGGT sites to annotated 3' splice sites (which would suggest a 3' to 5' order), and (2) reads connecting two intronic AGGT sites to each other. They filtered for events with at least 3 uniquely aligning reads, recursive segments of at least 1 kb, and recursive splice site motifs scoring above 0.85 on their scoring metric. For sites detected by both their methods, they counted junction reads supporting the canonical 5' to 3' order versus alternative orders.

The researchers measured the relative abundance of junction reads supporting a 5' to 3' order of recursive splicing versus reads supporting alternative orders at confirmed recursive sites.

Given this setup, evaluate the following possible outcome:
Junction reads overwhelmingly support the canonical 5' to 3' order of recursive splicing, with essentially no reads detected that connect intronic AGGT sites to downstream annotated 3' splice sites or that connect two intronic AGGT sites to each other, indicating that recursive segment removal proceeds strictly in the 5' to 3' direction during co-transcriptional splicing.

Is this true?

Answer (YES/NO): NO